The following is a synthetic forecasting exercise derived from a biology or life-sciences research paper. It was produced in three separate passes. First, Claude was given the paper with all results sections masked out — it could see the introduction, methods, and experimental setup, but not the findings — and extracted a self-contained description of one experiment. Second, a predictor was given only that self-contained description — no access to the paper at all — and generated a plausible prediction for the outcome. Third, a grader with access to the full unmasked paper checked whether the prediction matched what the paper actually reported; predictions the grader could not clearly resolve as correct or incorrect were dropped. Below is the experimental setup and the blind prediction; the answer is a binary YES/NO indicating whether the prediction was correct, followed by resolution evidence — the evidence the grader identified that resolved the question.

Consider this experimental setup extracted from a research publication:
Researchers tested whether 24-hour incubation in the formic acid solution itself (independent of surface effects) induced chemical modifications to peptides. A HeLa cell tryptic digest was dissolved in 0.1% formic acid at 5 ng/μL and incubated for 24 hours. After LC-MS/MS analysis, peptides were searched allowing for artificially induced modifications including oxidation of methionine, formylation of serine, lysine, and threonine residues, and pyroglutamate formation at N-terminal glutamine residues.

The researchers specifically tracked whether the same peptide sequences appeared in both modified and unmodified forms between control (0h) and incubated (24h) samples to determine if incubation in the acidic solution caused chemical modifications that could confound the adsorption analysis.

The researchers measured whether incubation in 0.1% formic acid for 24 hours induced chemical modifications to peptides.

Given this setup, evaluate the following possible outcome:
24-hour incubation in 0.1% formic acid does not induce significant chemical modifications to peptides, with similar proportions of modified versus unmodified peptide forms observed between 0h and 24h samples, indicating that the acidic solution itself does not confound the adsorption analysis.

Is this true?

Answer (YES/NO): NO